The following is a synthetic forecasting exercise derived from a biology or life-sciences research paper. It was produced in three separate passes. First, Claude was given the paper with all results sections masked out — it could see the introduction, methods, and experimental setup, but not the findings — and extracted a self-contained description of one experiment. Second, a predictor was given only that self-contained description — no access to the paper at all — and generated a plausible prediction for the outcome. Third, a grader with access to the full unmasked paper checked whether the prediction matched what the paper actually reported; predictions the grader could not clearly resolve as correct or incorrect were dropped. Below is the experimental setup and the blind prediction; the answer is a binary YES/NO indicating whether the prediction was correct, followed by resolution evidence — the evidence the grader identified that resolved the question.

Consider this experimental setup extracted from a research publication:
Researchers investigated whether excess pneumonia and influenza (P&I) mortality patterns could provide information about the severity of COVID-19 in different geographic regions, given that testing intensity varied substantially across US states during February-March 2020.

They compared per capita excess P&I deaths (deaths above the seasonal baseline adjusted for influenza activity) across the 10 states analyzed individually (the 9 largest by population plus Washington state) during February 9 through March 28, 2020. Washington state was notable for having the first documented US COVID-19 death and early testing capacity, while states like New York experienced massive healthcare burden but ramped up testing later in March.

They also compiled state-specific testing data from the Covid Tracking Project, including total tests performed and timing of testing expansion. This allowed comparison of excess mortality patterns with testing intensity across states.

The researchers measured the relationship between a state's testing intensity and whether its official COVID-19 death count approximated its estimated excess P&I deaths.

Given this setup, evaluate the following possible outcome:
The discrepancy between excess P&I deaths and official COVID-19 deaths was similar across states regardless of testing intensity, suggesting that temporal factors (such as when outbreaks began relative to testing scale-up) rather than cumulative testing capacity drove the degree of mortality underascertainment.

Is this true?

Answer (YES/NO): NO